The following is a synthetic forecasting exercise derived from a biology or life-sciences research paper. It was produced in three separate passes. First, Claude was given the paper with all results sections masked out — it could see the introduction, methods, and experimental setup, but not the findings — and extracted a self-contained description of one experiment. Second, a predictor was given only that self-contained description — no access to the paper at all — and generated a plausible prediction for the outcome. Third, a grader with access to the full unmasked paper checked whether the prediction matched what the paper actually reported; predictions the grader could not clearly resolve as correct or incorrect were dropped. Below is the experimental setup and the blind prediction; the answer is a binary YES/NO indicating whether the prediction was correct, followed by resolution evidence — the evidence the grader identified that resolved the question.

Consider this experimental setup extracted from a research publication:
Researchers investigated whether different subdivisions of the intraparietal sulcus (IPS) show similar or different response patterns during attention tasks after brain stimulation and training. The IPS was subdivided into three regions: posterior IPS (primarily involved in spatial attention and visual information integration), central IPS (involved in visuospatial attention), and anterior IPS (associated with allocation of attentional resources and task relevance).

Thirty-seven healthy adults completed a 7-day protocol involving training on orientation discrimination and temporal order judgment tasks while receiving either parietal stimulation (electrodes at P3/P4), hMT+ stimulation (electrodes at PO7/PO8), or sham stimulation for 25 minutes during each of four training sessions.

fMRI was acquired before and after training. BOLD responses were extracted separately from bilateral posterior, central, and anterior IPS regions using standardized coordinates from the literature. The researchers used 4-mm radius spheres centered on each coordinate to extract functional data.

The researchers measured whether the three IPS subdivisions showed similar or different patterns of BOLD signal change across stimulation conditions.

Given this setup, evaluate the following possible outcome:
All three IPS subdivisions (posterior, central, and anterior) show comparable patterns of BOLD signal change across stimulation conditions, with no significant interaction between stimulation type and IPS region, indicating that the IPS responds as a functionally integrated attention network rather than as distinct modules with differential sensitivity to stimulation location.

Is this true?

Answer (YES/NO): NO